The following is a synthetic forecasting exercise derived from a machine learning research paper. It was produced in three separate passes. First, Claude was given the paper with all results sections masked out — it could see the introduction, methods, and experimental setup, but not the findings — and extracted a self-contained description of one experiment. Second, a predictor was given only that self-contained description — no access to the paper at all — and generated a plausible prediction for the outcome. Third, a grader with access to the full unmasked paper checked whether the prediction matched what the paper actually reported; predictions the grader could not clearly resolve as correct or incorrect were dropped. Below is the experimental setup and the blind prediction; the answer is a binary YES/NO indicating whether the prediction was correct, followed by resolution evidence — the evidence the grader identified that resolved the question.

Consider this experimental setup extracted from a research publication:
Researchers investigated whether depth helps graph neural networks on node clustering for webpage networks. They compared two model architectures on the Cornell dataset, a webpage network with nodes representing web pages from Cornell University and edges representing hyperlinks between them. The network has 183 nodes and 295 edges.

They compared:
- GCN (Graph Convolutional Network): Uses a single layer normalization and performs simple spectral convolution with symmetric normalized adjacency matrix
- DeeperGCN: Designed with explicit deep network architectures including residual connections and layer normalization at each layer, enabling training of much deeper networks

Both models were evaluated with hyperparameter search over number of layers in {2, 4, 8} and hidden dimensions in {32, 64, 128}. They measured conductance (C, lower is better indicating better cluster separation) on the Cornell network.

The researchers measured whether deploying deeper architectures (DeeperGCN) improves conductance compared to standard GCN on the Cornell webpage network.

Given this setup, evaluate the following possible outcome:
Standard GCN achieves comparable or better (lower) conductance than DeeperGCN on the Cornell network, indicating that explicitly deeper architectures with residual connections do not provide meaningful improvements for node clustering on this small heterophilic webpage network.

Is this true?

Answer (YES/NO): YES